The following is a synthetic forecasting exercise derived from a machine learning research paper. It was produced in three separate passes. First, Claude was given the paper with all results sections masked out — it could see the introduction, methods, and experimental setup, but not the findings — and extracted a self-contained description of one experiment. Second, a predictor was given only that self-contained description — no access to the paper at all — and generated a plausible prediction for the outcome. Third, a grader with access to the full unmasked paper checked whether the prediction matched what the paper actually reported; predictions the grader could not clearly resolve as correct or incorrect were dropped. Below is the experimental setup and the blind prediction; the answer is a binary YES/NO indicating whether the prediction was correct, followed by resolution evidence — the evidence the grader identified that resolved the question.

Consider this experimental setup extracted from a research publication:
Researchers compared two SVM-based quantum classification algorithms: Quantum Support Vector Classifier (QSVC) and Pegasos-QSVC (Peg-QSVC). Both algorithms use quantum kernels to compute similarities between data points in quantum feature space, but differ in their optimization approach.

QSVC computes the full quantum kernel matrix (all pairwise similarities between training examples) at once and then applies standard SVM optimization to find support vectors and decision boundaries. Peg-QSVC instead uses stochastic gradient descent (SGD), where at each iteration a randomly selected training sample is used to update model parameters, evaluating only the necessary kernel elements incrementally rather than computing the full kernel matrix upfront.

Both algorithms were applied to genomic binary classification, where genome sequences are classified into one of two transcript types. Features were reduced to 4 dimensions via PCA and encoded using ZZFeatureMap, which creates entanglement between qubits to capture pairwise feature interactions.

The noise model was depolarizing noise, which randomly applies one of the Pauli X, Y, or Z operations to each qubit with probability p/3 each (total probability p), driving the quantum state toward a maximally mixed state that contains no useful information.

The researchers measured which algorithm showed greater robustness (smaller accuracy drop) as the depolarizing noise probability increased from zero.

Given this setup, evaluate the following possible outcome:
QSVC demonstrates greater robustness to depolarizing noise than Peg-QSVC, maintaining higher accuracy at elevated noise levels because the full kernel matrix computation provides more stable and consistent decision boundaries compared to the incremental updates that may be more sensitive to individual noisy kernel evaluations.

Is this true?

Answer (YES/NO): YES